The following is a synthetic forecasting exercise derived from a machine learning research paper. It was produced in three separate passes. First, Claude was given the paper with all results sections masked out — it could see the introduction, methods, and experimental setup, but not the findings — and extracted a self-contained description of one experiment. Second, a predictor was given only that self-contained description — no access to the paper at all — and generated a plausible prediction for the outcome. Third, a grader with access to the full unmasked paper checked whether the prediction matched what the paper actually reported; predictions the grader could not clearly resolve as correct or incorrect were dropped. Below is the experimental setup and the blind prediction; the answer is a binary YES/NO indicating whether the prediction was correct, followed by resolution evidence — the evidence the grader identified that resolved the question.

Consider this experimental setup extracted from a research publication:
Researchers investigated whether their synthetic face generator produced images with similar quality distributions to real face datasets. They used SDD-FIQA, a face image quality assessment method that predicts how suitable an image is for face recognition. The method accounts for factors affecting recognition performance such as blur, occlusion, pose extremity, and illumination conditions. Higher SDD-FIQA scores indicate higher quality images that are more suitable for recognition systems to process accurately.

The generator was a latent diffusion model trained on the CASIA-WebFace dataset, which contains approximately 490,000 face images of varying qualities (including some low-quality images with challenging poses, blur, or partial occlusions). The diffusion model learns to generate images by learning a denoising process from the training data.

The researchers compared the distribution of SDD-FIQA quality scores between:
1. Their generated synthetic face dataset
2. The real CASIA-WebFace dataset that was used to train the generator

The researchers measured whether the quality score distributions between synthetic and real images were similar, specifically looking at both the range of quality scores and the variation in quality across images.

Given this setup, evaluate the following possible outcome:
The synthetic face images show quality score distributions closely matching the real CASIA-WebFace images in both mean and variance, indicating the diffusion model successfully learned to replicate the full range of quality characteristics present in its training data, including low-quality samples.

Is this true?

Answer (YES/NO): YES